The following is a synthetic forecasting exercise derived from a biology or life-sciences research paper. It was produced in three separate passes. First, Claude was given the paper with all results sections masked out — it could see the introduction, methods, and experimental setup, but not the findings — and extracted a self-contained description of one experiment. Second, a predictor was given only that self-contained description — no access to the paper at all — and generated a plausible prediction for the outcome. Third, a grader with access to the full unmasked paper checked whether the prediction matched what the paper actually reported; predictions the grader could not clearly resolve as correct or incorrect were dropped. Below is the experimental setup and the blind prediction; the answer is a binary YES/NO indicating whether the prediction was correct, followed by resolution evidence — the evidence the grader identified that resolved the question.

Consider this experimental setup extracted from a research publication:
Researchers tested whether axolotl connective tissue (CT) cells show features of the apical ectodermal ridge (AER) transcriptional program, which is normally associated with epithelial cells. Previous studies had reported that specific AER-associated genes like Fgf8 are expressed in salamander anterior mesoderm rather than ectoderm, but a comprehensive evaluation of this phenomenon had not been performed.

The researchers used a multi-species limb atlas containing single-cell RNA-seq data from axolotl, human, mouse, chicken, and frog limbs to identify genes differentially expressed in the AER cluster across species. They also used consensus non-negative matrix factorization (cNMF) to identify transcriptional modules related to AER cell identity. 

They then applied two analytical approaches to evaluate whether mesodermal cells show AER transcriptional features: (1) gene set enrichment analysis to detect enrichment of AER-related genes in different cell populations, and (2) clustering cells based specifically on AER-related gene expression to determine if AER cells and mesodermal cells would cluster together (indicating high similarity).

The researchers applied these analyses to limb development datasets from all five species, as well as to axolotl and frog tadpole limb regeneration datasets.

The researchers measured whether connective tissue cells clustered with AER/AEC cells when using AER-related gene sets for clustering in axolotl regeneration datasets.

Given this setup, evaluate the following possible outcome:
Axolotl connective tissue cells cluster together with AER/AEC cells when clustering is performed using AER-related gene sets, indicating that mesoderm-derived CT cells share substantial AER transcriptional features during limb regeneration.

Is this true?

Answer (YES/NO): YES